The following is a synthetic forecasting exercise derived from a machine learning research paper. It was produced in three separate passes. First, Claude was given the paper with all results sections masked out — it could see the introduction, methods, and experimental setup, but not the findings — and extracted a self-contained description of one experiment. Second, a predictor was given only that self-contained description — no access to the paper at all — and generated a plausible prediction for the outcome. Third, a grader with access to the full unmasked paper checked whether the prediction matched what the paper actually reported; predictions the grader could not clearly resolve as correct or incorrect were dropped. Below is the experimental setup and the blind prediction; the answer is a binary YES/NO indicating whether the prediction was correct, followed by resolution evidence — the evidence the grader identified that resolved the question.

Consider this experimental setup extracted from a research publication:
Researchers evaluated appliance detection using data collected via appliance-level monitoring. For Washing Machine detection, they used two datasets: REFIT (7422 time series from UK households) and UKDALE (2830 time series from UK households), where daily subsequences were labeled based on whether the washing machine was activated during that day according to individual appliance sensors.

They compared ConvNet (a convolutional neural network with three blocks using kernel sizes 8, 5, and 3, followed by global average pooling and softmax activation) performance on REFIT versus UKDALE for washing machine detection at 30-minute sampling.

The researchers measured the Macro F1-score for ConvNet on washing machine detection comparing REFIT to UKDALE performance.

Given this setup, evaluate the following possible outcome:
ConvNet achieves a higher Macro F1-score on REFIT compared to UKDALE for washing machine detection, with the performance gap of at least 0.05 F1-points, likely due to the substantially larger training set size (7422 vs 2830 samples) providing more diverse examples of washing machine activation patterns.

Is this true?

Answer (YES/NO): NO